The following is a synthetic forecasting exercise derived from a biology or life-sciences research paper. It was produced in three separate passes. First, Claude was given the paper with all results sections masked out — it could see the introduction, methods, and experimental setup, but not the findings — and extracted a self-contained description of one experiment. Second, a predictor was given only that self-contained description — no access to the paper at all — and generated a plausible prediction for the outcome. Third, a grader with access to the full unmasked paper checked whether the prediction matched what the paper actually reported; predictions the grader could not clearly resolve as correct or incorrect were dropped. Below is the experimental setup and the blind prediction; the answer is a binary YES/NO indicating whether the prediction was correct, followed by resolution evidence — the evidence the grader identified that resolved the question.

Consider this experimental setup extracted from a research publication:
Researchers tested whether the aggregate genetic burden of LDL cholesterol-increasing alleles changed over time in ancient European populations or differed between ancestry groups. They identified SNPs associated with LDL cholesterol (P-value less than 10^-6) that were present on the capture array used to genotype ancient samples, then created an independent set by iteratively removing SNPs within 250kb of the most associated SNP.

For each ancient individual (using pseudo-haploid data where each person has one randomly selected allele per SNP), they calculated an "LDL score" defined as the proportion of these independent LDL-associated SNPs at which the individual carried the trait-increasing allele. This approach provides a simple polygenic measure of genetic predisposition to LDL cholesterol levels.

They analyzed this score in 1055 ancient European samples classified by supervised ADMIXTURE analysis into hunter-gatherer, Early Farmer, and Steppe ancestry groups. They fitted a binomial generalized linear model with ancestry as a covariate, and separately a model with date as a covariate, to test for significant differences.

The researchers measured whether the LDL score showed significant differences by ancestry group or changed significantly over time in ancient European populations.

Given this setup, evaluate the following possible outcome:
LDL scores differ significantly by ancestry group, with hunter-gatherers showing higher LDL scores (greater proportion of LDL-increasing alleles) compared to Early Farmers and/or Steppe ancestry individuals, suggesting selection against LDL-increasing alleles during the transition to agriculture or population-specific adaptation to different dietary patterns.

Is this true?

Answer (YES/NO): NO